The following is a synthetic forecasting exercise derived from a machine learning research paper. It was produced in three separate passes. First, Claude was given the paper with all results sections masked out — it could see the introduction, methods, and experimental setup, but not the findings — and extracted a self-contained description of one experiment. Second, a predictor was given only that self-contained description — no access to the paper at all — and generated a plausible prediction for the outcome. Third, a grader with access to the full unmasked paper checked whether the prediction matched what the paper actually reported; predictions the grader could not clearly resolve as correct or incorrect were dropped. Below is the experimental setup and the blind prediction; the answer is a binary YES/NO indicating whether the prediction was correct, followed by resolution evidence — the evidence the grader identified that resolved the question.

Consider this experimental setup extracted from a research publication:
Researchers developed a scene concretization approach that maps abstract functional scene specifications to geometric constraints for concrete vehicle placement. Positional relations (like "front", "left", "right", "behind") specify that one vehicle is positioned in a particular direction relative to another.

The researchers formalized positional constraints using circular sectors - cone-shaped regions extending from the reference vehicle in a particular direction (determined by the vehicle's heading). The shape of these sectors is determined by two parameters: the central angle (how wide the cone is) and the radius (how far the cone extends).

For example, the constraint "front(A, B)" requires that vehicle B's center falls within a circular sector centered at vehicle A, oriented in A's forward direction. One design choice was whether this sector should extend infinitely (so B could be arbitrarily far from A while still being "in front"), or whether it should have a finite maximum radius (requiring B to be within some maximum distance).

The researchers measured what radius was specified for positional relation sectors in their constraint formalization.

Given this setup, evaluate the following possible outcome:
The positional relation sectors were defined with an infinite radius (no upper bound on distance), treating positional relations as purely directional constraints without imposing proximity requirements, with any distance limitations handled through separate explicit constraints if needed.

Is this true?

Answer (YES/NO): YES